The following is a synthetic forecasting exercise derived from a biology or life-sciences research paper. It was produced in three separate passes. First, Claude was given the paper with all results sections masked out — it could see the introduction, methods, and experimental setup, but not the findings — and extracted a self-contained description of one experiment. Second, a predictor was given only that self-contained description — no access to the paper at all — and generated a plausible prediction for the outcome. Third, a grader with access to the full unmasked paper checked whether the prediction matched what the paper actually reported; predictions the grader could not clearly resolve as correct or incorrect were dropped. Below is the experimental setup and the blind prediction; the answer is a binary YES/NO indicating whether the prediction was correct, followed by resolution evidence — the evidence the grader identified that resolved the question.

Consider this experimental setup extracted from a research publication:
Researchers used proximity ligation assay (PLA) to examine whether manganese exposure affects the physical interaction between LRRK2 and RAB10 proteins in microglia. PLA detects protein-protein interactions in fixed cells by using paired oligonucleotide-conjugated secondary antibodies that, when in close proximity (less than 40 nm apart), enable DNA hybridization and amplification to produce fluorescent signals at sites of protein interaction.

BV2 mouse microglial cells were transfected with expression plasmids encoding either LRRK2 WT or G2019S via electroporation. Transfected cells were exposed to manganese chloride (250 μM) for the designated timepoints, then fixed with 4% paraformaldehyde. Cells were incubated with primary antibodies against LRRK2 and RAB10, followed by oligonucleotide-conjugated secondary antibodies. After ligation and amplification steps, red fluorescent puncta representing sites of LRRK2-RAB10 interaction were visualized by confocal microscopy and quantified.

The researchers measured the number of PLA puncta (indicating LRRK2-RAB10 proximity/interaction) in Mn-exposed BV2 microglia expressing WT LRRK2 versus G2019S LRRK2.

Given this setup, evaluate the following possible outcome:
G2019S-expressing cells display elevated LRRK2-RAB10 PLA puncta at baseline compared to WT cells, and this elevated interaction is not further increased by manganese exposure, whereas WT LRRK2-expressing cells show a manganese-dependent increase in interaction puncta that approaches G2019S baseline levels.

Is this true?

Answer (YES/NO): NO